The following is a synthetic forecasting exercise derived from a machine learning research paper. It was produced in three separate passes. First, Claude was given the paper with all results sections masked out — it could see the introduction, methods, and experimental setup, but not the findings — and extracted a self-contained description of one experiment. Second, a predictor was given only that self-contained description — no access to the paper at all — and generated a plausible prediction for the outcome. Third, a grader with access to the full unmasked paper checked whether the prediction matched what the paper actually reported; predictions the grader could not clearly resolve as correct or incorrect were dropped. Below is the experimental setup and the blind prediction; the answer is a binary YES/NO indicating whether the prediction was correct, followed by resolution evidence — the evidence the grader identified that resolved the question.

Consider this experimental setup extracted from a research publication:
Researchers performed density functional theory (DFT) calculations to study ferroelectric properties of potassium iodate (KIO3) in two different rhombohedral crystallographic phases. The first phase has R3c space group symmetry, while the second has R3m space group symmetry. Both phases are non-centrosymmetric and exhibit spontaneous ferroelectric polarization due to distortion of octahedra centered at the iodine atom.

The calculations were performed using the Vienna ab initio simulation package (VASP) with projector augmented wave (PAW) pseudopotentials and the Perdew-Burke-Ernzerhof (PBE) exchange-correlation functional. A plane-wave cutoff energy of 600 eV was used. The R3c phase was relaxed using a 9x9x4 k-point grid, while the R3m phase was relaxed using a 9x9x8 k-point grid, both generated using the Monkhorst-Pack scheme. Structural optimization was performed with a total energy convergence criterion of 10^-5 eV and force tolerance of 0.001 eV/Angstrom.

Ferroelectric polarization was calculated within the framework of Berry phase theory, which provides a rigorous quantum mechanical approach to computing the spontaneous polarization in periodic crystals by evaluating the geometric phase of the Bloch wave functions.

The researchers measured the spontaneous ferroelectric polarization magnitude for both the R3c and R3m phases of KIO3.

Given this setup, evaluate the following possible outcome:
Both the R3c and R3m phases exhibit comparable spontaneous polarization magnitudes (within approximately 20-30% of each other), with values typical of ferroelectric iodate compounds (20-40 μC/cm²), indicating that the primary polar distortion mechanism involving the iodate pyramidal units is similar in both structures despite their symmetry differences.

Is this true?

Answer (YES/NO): NO